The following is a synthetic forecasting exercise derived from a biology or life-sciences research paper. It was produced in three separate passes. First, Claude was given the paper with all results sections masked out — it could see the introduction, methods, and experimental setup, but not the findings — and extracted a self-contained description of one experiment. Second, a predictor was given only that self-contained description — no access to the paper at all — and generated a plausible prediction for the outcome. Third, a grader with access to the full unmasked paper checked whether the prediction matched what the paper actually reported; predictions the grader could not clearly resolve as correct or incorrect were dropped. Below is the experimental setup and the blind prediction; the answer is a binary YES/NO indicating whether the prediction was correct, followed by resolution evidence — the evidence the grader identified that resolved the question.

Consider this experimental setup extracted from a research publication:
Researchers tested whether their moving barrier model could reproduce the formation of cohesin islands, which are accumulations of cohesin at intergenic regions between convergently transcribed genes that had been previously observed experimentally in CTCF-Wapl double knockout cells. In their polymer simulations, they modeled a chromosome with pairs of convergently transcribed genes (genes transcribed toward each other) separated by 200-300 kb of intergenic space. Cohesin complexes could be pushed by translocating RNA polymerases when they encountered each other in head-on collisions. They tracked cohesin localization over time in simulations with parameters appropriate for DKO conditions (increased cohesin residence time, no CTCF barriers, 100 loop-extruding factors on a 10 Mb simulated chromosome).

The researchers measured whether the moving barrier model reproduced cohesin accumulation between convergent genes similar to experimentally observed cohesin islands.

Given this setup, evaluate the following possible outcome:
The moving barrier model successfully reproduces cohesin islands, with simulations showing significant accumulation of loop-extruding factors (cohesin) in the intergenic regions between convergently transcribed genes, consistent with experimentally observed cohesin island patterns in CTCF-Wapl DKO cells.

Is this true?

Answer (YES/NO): YES